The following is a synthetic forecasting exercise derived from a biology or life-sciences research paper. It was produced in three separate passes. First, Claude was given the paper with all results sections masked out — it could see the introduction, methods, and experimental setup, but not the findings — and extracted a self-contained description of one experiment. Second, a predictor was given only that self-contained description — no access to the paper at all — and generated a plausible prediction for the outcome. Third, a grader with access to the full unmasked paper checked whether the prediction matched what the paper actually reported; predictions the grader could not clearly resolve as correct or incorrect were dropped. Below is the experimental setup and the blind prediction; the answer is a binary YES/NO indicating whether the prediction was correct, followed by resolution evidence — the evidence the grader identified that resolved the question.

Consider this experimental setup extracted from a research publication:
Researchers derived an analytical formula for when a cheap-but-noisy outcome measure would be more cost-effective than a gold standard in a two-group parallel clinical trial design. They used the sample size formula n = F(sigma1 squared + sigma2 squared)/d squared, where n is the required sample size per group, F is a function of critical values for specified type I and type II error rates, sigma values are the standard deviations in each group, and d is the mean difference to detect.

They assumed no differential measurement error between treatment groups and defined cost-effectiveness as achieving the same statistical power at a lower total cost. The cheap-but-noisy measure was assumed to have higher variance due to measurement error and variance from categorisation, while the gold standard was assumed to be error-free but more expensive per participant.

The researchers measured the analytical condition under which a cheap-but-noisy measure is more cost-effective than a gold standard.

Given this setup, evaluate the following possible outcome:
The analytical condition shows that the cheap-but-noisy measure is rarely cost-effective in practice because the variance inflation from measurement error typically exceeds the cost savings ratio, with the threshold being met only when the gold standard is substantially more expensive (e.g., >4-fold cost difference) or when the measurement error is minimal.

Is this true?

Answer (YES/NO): NO